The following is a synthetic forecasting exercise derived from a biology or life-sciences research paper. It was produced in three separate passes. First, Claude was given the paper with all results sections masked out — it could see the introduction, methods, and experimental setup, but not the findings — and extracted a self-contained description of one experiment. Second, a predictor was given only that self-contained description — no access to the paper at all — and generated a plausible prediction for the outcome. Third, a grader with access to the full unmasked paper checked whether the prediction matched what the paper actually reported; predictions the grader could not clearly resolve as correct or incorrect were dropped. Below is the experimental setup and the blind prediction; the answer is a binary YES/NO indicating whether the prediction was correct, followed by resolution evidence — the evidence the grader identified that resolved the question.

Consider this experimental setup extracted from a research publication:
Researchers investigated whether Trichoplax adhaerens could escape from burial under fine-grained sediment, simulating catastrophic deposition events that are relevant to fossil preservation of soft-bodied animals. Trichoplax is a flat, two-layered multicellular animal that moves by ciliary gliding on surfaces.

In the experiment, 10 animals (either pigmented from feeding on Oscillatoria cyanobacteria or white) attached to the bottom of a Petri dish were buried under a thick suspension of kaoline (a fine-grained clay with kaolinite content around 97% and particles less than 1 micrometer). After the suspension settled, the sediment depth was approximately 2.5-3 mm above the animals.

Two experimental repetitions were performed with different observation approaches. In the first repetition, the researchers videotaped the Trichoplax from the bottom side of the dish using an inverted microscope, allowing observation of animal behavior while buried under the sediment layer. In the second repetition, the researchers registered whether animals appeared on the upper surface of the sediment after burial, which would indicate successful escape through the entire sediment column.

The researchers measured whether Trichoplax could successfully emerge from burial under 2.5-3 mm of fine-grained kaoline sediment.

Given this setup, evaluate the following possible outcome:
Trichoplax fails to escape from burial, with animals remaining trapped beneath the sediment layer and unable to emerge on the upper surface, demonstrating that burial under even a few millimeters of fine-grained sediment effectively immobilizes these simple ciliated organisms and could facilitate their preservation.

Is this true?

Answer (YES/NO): NO